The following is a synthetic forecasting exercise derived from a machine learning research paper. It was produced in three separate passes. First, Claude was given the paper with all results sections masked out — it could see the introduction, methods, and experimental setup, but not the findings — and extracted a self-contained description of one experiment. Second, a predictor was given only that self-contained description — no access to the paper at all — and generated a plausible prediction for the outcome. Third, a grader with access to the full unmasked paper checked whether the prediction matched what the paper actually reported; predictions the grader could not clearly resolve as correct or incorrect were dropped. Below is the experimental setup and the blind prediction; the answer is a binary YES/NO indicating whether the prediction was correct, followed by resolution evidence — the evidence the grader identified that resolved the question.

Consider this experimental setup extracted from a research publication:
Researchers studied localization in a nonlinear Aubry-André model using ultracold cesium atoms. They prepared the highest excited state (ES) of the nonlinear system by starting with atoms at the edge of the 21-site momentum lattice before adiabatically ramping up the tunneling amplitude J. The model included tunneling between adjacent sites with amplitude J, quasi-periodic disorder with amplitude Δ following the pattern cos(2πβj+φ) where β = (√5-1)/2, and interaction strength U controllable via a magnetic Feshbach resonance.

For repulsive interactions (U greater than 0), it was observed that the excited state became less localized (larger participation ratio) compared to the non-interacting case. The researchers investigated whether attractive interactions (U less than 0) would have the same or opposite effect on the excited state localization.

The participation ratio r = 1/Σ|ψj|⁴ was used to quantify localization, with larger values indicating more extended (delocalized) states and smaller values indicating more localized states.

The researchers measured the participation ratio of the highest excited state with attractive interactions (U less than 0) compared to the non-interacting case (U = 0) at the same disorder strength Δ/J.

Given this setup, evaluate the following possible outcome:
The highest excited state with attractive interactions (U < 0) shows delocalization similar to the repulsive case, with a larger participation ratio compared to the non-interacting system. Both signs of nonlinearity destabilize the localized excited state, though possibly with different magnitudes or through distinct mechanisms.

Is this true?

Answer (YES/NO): NO